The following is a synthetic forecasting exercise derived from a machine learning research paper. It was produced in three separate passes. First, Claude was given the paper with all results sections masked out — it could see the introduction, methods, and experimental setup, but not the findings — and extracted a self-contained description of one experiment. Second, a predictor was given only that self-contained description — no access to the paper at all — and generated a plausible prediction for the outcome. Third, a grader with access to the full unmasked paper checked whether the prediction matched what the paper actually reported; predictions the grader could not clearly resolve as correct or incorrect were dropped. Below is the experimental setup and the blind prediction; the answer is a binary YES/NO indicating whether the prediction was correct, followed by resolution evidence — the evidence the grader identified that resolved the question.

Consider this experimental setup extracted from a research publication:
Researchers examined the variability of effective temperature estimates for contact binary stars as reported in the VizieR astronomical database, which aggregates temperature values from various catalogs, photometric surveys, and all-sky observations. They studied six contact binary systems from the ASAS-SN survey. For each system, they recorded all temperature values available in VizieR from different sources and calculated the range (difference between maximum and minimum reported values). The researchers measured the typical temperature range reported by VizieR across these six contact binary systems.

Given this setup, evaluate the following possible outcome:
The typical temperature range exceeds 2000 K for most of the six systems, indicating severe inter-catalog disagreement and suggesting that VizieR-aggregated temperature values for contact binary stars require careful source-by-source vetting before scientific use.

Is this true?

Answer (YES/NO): NO